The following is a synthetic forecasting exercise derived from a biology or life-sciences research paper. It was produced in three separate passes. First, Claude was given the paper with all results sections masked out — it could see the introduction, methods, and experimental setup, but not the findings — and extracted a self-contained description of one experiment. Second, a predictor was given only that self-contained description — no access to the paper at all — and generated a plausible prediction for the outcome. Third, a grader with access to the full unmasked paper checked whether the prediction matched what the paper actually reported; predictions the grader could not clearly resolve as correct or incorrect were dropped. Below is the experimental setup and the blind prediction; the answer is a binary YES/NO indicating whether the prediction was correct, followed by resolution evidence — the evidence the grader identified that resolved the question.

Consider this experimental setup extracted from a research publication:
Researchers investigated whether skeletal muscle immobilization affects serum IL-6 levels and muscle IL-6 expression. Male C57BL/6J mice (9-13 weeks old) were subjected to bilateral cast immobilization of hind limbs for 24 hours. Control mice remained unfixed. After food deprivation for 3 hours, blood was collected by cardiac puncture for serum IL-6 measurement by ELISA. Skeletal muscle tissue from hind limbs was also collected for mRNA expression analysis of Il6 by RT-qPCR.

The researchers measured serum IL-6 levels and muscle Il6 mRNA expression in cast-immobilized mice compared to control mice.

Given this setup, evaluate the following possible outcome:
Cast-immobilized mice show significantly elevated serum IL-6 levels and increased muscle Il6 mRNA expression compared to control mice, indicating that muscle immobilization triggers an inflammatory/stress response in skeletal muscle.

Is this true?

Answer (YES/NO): YES